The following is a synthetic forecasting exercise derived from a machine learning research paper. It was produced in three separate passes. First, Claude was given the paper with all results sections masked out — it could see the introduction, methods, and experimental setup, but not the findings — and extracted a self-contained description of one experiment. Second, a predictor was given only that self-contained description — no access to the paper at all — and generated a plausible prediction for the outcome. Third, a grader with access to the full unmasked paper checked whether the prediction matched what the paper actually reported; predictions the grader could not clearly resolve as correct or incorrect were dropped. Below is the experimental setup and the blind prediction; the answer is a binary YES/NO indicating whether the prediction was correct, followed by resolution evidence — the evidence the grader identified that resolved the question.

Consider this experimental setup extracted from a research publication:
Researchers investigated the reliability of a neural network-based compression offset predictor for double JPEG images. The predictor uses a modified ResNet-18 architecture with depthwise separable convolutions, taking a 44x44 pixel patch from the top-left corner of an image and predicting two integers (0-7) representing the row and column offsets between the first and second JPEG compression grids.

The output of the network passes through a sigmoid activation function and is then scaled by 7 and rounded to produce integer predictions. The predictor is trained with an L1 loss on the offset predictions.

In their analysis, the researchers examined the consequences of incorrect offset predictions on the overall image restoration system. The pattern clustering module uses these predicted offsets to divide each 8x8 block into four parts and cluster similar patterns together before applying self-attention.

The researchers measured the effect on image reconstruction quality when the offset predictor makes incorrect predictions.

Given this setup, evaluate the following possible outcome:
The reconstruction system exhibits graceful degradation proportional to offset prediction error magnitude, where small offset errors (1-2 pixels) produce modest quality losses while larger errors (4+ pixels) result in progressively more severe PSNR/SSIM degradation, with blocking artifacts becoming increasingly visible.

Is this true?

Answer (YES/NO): NO